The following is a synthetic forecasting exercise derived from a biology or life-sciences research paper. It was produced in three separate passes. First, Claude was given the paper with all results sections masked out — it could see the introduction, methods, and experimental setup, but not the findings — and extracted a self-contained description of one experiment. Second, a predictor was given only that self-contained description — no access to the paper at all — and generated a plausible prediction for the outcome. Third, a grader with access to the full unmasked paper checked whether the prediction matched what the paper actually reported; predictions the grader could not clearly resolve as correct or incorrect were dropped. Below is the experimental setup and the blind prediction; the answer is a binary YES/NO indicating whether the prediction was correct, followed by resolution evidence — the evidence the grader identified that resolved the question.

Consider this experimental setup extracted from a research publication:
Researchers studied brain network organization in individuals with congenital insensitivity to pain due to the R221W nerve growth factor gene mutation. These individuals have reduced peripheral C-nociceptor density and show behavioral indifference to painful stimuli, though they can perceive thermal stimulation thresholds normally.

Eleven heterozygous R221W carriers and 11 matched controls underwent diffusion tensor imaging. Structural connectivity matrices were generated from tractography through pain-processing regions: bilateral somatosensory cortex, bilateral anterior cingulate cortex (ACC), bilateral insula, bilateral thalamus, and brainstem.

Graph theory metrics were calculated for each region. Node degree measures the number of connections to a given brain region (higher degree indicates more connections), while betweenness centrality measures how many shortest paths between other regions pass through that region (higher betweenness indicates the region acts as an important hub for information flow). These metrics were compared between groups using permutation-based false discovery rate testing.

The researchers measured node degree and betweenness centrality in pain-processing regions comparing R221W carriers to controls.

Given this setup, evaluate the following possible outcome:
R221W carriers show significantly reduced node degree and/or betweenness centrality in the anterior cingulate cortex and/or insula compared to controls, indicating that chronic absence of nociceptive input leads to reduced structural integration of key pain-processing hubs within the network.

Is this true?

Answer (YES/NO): NO